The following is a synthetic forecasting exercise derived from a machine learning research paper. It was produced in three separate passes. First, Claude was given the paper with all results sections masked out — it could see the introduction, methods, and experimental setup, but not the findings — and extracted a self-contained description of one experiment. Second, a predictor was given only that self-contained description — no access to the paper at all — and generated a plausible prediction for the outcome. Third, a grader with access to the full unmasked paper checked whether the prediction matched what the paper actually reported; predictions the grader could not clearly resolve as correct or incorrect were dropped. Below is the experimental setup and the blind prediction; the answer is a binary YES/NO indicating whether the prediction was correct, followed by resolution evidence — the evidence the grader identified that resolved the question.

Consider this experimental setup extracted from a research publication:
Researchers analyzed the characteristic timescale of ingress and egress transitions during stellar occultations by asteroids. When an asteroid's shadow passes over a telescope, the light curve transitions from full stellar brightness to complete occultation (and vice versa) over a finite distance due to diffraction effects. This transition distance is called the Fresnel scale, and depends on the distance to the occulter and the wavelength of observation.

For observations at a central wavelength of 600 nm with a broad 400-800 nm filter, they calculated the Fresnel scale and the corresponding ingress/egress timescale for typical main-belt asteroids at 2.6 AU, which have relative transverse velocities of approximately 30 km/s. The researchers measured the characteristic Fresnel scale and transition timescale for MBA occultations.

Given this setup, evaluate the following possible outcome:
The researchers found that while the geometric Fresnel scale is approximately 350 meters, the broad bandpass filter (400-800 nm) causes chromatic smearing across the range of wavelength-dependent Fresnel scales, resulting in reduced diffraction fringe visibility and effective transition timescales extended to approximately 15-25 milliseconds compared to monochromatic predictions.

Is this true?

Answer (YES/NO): NO